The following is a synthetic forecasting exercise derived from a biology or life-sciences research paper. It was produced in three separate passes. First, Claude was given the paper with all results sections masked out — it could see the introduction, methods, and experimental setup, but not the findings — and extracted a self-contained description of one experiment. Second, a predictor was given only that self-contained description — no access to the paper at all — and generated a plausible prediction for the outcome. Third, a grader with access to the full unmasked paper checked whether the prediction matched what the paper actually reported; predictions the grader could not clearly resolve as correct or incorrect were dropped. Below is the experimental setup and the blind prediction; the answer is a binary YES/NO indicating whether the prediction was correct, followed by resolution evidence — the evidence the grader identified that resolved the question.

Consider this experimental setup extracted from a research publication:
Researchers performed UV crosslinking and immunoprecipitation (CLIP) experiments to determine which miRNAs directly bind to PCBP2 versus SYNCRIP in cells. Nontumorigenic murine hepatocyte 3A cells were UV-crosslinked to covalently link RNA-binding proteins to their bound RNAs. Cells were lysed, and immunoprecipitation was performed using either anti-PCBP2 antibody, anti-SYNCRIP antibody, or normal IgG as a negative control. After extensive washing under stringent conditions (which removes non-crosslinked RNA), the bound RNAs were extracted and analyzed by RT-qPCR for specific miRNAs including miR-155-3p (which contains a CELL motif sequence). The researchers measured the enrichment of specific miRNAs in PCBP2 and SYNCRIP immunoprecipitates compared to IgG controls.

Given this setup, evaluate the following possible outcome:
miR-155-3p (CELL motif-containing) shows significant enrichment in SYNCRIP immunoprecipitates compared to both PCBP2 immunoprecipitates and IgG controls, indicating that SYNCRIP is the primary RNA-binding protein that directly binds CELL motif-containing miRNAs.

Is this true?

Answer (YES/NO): NO